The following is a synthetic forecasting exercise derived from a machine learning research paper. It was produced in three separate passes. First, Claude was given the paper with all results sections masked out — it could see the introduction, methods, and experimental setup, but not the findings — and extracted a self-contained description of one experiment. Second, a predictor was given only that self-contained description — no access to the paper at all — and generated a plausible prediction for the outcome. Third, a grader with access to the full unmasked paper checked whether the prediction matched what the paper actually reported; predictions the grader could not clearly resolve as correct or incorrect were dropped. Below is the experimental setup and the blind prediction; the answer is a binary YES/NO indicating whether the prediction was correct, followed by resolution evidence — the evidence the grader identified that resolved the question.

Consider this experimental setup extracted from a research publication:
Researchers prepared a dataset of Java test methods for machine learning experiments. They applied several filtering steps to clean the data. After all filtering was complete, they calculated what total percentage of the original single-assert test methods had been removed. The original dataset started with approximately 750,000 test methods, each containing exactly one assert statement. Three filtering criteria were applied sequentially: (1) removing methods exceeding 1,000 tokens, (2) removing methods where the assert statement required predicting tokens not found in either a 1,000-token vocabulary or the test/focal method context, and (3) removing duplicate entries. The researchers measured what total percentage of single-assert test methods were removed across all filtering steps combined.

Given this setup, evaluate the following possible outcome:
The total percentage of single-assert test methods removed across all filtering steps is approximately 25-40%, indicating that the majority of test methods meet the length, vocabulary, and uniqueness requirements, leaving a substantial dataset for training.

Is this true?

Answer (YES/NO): YES